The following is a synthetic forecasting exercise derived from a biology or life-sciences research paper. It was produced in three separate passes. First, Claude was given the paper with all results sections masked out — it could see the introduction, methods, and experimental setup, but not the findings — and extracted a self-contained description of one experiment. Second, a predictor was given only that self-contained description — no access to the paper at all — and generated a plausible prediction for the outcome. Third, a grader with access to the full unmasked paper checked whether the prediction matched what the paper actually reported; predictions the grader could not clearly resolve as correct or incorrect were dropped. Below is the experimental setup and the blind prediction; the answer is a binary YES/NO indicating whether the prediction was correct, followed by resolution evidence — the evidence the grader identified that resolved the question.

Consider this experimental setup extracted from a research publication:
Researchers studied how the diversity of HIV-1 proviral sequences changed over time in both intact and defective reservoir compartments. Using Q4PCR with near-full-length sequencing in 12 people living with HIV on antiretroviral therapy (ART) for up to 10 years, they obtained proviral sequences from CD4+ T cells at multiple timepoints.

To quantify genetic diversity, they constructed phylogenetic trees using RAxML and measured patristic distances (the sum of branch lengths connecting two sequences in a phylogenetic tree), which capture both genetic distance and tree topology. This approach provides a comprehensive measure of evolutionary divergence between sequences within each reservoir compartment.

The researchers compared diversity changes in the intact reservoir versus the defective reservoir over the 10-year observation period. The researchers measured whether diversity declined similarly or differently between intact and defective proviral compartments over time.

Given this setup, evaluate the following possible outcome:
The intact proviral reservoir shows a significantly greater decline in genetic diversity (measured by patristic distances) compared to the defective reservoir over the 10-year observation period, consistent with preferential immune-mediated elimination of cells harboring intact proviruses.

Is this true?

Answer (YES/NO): NO